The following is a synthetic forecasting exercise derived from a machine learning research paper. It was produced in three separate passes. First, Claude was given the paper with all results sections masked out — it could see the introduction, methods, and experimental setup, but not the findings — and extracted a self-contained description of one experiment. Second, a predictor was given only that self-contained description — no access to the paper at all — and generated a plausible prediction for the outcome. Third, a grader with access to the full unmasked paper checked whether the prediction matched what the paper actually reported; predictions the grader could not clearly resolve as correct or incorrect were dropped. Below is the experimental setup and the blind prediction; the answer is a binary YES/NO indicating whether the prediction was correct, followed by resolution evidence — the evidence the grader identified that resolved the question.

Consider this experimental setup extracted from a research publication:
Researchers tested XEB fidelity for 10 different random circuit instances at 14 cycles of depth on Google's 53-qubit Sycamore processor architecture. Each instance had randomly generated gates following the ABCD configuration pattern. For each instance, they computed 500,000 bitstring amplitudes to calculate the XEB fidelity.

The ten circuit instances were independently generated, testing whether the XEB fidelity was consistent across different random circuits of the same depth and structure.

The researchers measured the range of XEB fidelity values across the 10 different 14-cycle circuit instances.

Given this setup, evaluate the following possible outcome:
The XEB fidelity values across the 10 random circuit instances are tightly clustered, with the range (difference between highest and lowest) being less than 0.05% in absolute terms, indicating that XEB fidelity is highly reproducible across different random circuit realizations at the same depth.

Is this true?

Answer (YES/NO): NO